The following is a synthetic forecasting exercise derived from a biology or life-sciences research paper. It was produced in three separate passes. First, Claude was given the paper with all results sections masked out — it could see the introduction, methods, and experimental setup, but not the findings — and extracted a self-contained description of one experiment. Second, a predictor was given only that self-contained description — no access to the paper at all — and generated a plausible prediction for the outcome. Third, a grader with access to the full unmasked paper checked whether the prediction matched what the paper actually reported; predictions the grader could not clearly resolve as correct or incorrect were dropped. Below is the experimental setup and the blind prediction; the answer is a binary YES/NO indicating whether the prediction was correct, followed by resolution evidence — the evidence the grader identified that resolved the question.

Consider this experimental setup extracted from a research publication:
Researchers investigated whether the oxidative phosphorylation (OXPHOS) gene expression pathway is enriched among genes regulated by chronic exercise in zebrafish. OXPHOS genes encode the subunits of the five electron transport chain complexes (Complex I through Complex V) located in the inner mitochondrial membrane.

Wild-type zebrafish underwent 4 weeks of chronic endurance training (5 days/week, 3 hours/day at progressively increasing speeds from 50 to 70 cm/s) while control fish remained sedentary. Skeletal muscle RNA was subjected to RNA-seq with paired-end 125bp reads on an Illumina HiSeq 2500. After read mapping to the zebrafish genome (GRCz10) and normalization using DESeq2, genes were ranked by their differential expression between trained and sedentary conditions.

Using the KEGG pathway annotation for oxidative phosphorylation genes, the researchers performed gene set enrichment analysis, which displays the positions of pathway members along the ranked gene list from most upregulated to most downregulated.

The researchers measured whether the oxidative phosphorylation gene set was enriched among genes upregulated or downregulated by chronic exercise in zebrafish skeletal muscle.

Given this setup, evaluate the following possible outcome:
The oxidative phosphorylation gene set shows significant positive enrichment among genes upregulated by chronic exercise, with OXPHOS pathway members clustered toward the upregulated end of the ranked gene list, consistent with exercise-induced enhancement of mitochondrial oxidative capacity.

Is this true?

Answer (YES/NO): YES